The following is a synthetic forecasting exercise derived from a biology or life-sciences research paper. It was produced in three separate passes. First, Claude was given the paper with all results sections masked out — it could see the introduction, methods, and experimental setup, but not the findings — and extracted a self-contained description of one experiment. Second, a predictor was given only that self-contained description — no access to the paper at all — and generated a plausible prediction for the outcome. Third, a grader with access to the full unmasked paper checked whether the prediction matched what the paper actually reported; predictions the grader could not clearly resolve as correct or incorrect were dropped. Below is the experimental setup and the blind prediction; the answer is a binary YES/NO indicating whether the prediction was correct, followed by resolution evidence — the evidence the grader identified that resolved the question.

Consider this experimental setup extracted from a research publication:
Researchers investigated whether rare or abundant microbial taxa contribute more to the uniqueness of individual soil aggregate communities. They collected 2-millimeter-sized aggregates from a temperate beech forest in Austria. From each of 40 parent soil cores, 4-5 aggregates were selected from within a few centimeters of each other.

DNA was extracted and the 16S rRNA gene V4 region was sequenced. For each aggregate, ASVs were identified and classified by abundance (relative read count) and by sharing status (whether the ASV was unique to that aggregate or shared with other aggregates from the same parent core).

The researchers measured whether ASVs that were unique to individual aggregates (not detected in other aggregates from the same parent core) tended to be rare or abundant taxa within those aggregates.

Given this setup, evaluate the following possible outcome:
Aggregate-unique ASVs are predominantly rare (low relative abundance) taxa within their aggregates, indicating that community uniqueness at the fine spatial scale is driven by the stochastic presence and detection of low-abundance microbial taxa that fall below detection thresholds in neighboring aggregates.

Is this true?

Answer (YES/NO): YES